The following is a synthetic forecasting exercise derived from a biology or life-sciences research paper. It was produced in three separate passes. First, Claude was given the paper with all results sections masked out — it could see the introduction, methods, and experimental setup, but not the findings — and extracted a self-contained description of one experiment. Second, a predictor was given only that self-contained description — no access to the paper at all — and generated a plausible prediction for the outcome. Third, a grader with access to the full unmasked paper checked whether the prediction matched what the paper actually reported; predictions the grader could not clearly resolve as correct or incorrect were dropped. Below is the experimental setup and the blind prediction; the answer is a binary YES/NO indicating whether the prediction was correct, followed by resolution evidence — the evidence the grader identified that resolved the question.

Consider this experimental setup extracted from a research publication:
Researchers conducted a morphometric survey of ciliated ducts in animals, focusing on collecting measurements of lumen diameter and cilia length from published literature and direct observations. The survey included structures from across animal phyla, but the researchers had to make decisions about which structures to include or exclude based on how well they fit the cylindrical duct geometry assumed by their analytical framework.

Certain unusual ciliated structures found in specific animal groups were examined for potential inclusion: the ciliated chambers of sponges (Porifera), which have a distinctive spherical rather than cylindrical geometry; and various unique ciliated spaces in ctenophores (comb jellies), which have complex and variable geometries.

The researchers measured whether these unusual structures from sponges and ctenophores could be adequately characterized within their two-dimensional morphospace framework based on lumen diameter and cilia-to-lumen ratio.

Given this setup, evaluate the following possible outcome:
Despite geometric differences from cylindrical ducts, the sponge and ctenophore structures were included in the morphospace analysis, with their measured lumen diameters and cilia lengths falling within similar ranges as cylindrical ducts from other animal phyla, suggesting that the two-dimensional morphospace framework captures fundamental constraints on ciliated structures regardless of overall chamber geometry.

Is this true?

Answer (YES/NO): NO